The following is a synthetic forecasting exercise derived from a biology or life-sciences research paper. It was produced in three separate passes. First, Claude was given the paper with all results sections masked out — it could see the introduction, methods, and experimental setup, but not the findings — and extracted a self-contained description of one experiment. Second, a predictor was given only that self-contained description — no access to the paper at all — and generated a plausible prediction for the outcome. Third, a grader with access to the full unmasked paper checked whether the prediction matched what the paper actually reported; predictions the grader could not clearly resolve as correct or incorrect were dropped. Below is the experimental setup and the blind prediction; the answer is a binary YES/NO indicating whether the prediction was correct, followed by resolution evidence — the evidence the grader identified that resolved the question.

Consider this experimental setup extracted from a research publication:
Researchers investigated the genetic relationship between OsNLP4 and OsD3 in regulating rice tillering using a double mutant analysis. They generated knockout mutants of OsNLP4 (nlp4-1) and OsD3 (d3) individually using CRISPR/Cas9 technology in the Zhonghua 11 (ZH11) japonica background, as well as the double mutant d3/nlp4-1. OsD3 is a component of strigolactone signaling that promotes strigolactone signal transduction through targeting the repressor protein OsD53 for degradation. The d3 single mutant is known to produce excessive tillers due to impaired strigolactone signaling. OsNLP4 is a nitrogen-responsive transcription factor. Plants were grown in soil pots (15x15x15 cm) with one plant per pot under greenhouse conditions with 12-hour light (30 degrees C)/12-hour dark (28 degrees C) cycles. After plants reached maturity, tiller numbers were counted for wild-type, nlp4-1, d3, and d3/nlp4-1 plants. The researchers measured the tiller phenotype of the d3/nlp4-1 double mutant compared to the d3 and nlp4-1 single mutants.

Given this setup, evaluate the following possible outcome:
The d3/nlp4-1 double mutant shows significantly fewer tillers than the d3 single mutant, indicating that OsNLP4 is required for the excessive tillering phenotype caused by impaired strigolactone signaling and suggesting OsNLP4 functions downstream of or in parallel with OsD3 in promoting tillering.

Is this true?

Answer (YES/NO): NO